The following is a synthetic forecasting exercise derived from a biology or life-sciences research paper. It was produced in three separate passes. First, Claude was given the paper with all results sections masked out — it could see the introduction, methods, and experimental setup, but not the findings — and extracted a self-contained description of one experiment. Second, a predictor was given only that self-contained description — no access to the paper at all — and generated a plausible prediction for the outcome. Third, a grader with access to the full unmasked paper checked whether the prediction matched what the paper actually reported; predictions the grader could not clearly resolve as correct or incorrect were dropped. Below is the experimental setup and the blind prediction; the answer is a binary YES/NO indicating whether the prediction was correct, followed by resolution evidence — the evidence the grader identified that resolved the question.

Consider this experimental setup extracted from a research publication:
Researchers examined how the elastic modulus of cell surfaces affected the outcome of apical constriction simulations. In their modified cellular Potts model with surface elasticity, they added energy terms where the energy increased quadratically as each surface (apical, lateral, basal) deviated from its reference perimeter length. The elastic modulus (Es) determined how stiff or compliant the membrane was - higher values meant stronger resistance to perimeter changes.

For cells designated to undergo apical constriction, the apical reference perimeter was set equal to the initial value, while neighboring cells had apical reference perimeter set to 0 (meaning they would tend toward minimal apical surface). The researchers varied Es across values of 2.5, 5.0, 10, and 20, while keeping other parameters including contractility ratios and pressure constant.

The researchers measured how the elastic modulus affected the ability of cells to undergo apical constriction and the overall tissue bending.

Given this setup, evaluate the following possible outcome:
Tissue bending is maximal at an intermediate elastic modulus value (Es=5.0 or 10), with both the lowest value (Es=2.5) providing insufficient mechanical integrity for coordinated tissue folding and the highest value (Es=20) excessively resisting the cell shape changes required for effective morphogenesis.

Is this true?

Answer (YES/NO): NO